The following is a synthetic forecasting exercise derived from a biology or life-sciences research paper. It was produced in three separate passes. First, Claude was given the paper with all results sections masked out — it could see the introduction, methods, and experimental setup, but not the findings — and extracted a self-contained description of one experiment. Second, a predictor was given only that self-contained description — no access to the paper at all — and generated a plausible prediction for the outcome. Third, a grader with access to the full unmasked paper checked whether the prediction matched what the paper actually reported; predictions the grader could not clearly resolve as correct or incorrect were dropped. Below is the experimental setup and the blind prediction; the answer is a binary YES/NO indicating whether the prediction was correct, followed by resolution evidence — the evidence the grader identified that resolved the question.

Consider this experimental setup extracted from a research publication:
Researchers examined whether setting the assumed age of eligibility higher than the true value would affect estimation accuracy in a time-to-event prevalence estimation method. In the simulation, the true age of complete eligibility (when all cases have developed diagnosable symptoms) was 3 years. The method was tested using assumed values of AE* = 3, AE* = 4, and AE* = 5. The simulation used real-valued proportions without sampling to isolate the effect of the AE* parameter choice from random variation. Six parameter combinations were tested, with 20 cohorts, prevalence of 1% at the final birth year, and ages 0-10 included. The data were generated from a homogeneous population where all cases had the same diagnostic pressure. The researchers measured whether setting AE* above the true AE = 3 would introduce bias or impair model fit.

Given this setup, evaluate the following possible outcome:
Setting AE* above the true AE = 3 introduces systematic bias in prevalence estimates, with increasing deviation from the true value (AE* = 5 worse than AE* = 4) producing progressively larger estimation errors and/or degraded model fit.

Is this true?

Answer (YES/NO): NO